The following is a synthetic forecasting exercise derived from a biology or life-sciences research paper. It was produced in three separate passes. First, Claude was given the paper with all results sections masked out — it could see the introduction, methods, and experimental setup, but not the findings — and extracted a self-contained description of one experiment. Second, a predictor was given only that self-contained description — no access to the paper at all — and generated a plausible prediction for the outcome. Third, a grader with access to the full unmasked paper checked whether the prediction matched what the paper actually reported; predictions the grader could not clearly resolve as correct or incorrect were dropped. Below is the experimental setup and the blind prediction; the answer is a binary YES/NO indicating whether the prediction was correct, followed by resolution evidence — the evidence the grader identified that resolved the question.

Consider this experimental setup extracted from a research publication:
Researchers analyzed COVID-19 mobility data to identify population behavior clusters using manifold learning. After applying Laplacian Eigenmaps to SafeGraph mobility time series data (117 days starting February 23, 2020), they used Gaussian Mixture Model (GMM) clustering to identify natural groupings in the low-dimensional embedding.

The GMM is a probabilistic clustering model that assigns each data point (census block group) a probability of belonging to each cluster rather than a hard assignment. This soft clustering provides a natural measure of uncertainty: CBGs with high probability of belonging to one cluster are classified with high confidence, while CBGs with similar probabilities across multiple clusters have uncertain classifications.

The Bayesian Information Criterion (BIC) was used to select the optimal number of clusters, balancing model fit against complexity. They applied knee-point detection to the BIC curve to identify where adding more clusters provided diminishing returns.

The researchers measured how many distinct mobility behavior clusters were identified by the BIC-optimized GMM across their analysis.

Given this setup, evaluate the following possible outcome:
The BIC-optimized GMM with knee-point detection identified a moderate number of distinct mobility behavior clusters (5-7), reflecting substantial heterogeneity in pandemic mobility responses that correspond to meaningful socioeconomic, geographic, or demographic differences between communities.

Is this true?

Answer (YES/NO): NO